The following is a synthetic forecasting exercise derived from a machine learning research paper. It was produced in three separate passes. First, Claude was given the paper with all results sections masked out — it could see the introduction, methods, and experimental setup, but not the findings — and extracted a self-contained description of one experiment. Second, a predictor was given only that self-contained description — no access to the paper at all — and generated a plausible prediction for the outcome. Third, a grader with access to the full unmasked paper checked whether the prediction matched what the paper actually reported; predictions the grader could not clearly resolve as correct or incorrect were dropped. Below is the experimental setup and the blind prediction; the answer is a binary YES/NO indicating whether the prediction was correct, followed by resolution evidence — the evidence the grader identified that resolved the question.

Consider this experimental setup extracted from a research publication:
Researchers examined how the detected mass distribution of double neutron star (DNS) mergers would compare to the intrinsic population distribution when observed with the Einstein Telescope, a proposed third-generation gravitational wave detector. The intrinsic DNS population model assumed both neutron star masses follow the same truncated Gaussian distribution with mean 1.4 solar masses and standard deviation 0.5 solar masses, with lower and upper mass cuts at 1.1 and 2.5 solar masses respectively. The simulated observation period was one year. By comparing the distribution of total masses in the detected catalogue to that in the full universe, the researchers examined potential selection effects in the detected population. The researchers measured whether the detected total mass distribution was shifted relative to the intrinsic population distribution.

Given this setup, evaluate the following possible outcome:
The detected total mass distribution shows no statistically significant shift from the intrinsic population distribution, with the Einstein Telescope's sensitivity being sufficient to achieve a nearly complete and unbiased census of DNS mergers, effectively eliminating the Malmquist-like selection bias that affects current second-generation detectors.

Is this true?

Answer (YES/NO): NO